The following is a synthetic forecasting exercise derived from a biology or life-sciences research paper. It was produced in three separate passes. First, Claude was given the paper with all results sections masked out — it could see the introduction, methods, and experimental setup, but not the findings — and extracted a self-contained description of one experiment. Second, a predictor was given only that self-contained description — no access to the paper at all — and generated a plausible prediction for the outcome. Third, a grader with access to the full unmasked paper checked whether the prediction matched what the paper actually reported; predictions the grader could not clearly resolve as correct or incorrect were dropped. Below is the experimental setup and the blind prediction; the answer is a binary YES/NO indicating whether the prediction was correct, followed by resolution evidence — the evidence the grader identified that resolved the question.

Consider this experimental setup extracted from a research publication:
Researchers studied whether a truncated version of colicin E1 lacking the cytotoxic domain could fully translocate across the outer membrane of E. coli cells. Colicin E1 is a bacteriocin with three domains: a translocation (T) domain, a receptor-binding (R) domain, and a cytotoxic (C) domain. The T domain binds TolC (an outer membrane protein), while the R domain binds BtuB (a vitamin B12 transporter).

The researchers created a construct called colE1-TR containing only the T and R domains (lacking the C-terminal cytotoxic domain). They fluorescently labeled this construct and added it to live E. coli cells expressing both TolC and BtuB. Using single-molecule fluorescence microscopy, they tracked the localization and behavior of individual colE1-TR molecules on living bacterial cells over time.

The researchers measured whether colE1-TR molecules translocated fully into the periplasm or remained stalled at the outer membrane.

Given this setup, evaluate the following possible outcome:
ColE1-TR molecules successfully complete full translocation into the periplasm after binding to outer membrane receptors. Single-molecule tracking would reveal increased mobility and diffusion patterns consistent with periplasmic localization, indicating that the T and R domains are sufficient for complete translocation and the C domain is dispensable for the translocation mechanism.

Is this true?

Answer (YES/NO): NO